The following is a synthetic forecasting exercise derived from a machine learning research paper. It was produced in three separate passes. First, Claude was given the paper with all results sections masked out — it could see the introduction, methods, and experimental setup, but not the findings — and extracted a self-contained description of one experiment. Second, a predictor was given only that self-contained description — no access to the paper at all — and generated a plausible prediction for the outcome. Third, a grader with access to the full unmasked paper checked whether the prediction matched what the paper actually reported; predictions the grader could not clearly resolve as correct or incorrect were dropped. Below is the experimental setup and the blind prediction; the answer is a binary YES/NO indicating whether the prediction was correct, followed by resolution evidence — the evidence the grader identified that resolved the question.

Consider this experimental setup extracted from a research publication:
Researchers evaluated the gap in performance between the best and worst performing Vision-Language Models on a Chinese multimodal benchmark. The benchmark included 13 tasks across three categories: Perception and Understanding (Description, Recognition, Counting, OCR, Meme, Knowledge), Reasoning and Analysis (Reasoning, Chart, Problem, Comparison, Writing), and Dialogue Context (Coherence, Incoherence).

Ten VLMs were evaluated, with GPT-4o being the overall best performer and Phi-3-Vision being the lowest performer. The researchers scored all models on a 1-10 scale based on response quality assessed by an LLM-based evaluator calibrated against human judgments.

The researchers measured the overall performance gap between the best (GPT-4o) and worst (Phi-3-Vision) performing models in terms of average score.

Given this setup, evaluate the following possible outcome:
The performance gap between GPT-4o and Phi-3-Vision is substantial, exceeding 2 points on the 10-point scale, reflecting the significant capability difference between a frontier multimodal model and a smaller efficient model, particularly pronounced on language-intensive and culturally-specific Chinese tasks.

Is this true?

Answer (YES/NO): YES